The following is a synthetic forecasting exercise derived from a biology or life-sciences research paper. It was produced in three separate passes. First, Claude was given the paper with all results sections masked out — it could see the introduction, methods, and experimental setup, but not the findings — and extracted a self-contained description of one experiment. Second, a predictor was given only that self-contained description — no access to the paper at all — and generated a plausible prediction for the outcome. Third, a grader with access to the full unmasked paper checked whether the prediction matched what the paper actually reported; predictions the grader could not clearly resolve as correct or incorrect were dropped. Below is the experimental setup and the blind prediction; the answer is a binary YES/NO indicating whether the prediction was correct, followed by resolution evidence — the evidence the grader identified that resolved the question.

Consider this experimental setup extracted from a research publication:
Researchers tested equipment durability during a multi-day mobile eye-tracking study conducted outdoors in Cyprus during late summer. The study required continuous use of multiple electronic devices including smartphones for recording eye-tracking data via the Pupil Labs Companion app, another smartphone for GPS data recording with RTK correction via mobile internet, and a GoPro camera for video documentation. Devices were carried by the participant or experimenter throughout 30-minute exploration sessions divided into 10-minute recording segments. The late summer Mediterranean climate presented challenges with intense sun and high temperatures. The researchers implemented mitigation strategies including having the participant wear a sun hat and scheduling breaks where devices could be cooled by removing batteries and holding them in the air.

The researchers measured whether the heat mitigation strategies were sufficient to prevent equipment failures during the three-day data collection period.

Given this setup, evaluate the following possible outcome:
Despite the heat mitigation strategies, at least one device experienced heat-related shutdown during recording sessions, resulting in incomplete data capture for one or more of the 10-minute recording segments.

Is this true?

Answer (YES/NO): NO